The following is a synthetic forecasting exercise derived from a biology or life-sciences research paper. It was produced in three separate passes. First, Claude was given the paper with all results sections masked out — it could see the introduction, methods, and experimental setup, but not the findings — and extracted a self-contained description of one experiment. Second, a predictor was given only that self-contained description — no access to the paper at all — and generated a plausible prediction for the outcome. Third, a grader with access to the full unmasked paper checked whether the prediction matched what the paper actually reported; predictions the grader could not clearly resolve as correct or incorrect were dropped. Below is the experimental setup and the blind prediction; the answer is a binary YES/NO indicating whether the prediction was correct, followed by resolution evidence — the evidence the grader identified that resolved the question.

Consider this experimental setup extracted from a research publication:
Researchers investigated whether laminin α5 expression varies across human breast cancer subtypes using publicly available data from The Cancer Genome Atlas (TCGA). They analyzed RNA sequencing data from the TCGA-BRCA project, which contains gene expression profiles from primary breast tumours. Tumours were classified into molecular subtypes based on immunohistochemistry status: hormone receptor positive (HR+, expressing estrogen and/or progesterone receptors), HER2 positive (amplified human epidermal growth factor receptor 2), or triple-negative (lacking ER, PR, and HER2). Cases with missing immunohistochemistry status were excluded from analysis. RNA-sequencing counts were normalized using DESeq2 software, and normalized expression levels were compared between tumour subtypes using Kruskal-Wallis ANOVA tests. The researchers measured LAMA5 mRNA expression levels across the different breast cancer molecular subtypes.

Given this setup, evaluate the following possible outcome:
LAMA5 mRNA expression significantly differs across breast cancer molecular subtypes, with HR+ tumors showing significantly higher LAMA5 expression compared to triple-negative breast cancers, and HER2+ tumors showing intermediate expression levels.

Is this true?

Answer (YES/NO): YES